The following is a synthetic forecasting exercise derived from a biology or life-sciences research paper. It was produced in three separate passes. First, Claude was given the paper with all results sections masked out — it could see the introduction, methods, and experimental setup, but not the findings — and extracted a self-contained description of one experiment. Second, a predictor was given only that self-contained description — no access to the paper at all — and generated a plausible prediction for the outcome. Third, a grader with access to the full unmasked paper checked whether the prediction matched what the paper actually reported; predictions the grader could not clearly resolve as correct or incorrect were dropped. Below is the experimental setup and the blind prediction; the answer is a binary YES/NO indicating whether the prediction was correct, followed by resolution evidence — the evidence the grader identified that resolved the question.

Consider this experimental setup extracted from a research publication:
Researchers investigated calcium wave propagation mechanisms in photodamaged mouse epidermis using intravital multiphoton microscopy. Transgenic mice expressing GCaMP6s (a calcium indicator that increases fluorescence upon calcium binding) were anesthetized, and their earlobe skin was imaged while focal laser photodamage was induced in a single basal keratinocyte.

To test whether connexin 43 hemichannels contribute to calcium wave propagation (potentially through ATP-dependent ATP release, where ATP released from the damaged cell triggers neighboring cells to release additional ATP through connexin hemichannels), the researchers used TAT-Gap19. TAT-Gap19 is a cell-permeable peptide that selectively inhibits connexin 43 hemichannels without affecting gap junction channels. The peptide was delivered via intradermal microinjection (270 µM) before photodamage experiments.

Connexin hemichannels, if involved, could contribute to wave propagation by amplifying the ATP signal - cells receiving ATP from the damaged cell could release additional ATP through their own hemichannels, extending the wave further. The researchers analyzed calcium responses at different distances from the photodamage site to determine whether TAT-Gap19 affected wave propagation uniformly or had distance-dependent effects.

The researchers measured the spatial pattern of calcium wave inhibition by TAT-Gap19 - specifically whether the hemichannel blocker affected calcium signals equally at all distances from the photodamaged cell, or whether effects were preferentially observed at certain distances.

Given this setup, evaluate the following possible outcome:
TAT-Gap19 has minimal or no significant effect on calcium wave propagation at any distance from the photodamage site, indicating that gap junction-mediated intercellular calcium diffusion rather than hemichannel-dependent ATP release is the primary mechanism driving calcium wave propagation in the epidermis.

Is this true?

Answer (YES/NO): NO